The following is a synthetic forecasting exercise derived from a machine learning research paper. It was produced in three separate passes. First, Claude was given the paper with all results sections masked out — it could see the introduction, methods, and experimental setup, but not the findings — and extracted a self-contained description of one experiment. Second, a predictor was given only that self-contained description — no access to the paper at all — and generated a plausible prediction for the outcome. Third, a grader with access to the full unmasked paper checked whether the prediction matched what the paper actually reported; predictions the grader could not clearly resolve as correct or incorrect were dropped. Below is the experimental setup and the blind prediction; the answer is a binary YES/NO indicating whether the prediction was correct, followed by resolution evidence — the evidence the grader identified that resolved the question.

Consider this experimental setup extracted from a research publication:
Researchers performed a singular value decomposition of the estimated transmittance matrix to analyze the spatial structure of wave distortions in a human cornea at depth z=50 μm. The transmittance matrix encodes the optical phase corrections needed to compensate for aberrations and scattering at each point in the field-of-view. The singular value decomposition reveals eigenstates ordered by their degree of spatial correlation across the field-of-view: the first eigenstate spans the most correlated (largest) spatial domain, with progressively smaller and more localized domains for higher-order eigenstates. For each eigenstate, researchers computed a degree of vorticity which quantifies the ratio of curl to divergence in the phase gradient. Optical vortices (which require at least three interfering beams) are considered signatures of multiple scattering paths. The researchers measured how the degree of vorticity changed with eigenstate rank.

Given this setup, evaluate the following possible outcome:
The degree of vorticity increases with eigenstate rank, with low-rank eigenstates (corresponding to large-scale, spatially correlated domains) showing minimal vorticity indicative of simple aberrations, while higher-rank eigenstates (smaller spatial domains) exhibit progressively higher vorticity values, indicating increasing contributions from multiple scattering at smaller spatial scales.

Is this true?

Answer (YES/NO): YES